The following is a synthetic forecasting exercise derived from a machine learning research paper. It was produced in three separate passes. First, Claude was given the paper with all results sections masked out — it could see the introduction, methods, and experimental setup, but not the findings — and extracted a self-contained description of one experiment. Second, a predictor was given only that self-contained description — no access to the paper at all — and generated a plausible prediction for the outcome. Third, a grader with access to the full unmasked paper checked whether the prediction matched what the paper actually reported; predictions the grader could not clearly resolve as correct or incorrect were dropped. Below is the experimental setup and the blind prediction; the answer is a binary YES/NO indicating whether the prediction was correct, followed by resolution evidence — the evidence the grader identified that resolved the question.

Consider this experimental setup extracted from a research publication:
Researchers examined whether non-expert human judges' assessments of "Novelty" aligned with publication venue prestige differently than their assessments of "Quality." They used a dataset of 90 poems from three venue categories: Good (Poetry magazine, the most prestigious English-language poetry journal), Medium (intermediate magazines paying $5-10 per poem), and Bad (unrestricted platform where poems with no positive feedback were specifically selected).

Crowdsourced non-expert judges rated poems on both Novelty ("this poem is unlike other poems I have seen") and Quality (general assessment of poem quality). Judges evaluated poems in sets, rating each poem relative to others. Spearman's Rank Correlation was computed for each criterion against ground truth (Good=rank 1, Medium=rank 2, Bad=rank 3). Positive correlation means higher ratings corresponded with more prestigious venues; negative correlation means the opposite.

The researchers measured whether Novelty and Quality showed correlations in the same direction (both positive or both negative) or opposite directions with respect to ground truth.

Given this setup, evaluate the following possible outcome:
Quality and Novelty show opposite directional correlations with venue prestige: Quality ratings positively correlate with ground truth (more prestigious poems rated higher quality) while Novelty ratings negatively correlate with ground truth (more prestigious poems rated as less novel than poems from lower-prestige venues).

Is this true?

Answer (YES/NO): NO